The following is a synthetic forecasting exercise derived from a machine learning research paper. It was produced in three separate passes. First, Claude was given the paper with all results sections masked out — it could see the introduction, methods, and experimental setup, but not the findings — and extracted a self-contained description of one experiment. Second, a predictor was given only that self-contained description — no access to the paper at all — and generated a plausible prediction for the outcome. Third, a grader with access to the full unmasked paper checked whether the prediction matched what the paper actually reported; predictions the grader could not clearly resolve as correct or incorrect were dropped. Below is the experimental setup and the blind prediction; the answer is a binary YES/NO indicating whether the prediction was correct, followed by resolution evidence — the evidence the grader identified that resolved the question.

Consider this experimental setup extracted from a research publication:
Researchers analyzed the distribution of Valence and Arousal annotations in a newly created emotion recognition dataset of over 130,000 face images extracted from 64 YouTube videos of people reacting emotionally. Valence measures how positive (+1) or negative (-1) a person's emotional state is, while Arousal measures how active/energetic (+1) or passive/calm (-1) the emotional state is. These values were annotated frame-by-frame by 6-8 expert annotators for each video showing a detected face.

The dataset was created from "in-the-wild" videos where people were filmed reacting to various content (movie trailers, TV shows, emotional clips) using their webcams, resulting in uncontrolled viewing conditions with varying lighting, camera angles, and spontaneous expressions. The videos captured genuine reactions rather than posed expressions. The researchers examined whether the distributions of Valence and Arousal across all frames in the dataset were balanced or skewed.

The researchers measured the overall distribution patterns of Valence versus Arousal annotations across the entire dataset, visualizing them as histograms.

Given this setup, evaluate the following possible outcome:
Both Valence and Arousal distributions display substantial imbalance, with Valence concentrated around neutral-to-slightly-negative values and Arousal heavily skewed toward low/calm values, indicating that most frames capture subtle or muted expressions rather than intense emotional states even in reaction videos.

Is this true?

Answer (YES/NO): NO